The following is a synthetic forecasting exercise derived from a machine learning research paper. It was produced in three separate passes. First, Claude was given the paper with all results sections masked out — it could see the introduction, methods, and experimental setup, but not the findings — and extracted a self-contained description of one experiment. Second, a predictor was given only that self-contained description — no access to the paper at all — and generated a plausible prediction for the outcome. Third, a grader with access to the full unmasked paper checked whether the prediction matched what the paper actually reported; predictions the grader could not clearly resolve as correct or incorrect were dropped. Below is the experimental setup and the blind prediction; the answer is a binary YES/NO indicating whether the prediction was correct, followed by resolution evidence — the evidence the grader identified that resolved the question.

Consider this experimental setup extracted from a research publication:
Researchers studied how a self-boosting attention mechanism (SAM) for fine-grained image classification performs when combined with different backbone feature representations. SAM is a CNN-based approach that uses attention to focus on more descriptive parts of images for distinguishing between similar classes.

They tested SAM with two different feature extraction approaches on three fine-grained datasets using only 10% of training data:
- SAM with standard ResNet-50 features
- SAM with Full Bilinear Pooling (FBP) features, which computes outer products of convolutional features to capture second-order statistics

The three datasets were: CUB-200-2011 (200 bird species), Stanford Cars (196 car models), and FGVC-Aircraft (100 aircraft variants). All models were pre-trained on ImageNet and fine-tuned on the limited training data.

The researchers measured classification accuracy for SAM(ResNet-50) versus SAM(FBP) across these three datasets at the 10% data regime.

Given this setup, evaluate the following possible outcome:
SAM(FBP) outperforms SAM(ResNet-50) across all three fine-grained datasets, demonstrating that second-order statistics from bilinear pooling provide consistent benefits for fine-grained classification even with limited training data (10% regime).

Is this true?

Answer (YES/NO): YES